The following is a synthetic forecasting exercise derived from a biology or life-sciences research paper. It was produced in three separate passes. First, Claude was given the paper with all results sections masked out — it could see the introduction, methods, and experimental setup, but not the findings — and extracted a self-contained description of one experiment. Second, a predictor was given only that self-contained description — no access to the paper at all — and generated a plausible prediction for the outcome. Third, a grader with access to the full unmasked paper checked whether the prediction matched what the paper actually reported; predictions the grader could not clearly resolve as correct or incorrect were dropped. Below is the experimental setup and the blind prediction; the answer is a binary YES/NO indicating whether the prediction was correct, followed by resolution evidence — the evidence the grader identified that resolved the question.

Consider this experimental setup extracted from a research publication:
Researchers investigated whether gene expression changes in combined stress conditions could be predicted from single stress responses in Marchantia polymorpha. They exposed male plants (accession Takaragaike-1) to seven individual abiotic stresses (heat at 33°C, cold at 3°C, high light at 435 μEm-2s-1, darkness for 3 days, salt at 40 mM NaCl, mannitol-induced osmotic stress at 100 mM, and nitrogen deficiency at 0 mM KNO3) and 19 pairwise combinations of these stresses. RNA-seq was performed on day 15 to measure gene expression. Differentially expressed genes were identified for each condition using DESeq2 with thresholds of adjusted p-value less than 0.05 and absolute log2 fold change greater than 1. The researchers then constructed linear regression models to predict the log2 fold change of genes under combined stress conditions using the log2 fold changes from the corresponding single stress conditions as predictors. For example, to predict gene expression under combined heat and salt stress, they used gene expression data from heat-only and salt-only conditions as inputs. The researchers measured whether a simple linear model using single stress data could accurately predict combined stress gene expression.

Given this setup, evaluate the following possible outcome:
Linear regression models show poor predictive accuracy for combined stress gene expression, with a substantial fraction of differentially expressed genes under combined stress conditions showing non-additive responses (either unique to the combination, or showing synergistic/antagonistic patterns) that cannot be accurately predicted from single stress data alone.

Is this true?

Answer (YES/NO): NO